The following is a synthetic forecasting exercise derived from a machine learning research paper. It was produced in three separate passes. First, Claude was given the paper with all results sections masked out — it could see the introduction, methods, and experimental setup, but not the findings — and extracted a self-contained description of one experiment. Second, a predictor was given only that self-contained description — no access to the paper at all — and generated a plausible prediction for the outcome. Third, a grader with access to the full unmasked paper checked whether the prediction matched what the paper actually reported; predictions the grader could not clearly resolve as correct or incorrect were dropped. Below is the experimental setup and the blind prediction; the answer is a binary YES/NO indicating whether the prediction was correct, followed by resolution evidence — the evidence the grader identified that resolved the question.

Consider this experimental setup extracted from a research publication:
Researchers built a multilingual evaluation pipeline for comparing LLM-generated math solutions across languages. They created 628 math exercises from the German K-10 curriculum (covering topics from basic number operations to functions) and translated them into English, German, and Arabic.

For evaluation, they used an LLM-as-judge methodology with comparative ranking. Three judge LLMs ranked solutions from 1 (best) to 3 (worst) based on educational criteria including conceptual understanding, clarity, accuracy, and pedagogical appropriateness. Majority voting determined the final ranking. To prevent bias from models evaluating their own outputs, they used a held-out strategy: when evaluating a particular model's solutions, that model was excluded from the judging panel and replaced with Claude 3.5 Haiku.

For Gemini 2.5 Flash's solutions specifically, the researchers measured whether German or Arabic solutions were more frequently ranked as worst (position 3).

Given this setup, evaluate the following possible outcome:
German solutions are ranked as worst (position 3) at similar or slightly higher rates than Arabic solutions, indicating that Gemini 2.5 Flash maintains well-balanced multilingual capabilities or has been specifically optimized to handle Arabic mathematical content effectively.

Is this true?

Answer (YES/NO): YES